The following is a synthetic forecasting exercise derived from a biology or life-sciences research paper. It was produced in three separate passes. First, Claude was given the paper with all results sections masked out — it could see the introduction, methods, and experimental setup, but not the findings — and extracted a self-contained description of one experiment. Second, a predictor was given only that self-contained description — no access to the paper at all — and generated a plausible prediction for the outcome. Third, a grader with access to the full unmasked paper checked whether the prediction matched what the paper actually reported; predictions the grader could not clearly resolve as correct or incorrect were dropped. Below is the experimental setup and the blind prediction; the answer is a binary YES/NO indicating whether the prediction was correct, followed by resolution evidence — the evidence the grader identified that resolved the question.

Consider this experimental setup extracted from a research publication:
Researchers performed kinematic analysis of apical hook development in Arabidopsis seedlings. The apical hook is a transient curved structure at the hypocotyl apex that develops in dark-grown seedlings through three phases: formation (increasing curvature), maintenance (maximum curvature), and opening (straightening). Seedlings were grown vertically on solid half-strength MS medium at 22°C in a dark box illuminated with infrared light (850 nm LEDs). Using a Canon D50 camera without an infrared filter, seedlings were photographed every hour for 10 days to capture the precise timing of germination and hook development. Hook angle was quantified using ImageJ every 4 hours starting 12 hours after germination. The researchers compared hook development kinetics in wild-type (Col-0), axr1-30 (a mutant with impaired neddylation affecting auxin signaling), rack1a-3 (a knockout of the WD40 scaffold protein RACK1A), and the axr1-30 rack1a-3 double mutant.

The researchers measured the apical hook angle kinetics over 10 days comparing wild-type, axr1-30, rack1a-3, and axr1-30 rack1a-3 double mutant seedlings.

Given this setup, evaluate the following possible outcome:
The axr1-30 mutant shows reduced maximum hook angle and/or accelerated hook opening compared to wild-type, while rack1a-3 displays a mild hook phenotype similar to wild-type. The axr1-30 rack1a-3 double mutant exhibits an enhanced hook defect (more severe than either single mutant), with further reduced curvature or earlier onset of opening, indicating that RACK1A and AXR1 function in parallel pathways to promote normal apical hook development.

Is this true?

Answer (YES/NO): NO